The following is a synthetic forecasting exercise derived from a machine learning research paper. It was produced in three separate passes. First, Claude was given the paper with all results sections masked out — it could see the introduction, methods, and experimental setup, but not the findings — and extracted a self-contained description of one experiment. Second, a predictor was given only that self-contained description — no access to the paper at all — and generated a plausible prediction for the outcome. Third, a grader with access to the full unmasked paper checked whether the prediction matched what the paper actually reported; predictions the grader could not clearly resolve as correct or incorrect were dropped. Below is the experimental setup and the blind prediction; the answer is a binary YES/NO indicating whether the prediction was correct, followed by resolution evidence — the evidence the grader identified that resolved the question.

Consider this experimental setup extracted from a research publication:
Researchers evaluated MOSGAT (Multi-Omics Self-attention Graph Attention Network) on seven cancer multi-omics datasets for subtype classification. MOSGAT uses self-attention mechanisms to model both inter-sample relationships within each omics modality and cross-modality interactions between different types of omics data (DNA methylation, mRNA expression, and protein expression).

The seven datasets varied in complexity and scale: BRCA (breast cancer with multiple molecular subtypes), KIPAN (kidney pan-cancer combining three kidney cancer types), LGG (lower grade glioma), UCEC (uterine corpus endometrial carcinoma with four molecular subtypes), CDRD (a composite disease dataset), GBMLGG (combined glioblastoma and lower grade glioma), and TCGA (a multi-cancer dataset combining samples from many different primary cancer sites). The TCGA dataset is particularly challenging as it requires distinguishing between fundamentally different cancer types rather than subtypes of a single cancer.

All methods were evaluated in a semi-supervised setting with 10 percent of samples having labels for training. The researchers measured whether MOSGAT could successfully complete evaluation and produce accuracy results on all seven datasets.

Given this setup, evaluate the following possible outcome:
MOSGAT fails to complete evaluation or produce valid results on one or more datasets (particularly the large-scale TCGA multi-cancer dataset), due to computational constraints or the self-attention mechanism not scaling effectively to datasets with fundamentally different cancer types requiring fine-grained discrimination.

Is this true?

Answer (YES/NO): YES